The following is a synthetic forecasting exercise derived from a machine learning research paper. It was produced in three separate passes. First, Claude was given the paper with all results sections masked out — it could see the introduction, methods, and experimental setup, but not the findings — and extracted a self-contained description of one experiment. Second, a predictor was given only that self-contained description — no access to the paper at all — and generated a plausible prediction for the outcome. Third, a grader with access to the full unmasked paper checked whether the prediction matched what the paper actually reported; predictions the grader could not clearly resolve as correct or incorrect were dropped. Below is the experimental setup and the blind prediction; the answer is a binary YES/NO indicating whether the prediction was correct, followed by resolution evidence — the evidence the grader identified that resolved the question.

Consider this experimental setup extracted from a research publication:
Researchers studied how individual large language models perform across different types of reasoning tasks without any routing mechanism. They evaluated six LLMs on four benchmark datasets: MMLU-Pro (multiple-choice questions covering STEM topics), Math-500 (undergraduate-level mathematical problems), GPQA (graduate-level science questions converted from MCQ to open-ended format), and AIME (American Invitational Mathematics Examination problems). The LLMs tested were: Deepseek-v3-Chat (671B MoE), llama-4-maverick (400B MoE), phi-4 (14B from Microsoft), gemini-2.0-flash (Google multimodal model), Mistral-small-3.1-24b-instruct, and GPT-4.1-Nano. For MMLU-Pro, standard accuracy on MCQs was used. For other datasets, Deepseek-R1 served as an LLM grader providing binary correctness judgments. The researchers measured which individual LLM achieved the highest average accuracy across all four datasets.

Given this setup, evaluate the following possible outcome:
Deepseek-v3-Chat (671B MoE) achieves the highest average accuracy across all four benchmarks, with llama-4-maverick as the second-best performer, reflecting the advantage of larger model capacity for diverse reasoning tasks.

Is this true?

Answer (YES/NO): NO